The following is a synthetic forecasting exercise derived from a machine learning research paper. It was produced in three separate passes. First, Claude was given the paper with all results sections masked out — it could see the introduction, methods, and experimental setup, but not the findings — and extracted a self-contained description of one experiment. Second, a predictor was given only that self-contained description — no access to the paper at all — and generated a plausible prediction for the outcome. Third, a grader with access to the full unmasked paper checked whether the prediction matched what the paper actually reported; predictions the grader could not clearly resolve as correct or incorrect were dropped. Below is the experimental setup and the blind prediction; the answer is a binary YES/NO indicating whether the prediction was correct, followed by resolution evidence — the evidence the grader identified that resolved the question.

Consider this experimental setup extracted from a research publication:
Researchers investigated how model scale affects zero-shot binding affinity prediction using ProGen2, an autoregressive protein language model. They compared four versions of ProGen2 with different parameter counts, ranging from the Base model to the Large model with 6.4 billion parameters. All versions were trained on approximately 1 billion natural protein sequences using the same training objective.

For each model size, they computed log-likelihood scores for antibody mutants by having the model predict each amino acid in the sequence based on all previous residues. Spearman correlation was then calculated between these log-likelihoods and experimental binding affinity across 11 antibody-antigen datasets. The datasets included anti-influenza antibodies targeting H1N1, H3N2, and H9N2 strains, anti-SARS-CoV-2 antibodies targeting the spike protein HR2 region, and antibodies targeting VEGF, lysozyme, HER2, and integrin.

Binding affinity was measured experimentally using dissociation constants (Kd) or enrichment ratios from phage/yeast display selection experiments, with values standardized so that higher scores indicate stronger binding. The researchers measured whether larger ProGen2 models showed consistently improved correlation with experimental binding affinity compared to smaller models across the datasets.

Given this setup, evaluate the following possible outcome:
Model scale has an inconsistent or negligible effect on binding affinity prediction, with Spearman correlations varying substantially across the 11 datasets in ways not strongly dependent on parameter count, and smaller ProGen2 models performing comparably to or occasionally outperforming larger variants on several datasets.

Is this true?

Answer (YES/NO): YES